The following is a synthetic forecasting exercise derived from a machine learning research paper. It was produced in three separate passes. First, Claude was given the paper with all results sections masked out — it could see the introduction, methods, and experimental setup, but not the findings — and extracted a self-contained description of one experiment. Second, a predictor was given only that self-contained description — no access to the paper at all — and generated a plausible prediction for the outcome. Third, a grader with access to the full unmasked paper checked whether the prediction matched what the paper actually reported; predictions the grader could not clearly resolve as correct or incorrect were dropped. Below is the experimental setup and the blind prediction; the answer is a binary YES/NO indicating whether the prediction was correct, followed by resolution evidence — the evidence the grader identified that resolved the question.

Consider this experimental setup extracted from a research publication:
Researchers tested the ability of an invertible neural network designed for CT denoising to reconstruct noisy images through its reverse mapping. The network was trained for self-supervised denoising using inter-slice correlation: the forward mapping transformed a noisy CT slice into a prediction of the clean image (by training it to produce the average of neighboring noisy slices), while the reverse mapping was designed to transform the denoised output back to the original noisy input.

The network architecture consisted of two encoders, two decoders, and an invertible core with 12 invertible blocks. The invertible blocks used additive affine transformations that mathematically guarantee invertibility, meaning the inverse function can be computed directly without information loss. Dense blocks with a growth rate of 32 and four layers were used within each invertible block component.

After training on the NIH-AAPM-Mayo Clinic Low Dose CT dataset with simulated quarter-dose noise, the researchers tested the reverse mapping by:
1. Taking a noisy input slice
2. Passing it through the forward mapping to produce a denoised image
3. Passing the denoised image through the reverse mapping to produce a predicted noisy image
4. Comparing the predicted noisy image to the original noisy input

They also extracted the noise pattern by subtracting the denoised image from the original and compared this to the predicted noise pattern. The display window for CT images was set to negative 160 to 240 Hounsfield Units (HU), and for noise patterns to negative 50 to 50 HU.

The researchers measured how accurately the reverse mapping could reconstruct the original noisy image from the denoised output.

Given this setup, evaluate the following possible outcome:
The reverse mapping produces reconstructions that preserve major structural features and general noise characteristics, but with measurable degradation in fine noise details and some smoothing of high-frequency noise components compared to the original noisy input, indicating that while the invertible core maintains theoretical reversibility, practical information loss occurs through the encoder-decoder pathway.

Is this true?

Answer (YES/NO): NO